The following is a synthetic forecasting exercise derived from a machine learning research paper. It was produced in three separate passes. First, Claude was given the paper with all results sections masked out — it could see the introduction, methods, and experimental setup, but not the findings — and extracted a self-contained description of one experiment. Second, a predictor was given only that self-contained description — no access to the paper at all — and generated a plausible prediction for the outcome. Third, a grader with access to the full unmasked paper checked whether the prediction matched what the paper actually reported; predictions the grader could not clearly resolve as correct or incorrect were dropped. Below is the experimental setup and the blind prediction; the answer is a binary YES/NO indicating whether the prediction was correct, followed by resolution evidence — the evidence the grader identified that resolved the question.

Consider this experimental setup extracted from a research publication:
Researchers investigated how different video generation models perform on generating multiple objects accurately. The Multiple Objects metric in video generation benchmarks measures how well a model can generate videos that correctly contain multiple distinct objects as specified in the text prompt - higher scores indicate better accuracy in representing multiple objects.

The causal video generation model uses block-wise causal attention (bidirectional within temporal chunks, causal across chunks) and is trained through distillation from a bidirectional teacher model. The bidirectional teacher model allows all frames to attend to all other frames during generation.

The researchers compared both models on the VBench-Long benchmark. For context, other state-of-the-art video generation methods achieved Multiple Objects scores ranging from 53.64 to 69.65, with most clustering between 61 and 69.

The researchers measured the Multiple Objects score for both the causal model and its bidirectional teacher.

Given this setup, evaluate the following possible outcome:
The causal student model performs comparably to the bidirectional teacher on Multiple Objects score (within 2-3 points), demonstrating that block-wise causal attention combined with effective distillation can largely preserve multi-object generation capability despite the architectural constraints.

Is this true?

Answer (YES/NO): NO